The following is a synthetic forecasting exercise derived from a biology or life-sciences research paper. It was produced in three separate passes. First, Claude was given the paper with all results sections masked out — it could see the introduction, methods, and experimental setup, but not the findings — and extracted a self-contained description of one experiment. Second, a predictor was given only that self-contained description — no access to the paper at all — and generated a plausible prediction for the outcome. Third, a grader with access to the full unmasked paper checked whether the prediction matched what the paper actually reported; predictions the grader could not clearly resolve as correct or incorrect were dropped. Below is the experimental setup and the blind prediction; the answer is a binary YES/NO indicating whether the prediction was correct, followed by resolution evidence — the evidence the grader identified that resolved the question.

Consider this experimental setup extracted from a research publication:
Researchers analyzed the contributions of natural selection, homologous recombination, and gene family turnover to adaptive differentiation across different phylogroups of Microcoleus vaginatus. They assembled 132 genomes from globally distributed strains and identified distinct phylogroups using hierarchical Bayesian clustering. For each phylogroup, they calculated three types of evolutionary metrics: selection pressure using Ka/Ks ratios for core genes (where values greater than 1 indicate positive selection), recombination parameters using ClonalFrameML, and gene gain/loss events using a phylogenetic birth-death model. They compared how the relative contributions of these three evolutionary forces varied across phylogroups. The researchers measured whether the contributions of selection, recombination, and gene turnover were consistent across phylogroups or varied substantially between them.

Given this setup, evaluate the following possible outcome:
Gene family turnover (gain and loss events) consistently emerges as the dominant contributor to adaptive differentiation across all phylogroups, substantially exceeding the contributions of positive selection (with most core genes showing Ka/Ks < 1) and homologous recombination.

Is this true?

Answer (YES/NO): NO